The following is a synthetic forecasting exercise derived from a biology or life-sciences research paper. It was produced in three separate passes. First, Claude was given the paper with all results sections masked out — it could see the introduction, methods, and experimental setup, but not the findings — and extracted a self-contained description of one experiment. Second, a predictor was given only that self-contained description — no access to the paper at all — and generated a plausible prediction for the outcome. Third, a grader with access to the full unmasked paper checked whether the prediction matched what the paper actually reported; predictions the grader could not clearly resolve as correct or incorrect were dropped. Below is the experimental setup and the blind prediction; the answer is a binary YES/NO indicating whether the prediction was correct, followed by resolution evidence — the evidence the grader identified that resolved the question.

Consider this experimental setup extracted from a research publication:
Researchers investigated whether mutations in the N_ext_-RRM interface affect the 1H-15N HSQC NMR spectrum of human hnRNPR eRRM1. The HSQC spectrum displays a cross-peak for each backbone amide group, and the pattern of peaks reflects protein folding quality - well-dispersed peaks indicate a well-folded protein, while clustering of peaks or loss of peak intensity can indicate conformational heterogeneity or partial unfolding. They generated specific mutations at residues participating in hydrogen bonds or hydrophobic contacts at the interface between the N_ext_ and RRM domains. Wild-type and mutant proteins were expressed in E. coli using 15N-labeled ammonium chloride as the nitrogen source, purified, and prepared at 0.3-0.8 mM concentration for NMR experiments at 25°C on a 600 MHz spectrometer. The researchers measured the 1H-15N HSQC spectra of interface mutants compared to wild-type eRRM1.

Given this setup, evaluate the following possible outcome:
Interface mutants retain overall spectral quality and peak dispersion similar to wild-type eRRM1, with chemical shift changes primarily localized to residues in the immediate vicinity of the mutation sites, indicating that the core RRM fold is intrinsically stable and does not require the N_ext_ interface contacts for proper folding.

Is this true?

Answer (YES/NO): NO